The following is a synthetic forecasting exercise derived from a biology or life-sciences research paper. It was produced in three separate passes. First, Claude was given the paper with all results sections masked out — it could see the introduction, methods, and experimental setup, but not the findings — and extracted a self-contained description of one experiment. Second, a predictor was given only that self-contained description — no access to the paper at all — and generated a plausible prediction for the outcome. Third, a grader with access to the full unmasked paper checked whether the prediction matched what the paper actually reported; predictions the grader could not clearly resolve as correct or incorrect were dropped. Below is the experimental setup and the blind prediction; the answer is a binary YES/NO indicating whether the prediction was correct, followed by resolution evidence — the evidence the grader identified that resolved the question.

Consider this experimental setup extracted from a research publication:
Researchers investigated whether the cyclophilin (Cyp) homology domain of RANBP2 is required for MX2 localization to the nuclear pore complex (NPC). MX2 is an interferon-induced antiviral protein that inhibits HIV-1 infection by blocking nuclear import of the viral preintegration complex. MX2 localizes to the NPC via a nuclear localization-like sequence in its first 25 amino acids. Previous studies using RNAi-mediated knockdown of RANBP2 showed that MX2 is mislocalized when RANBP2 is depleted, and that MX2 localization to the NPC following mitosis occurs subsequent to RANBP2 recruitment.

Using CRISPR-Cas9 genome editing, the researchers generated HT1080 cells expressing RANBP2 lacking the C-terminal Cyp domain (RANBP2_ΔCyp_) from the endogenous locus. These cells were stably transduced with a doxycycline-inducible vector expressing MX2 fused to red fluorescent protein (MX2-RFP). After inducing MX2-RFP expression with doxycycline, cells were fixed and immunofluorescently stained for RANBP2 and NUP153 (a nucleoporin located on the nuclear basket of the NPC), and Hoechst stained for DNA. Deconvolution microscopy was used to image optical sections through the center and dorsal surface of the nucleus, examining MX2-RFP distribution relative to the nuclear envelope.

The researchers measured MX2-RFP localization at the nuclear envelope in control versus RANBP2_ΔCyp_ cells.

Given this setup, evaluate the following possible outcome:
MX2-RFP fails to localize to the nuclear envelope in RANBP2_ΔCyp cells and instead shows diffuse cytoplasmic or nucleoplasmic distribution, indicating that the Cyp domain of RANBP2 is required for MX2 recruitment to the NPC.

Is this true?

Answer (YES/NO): NO